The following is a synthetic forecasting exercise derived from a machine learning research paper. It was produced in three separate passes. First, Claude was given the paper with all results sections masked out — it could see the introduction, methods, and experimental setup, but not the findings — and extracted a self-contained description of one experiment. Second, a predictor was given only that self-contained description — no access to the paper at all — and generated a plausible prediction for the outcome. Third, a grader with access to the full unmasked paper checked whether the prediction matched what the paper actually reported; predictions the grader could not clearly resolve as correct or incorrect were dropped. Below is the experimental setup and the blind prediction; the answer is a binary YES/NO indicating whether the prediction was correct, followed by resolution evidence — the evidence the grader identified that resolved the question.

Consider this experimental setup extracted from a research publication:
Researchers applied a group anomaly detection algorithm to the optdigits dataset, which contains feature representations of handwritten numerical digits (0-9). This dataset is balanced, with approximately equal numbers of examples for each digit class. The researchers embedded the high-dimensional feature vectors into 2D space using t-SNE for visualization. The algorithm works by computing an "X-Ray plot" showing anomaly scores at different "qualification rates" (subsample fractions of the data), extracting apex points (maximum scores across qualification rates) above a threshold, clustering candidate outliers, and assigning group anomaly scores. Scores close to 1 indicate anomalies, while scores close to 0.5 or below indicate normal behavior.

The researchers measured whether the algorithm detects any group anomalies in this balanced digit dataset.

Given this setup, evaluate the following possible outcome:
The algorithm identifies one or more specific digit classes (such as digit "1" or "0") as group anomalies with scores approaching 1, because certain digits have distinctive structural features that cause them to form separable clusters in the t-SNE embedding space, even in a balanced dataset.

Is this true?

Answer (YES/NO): NO